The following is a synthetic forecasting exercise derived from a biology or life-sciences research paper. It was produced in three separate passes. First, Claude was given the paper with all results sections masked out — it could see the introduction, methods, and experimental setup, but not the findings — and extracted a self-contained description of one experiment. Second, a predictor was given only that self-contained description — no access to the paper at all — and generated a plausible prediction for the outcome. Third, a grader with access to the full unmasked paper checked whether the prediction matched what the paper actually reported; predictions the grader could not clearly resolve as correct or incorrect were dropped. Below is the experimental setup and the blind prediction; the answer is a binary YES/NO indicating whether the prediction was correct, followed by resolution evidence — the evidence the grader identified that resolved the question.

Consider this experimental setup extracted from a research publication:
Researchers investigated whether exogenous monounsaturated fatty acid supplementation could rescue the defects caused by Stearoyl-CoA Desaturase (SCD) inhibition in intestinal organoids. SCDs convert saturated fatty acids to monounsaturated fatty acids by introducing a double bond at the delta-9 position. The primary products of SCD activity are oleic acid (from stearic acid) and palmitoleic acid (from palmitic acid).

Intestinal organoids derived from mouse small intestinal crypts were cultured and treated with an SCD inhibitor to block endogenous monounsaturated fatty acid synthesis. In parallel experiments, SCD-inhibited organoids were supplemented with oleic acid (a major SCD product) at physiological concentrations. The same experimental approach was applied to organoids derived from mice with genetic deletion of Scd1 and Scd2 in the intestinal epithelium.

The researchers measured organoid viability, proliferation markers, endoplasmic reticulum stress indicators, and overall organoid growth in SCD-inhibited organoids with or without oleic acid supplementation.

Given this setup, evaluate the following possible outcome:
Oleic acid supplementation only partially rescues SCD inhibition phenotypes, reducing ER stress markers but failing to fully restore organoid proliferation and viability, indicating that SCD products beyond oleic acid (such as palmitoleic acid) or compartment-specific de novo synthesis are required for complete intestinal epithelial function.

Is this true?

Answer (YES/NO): NO